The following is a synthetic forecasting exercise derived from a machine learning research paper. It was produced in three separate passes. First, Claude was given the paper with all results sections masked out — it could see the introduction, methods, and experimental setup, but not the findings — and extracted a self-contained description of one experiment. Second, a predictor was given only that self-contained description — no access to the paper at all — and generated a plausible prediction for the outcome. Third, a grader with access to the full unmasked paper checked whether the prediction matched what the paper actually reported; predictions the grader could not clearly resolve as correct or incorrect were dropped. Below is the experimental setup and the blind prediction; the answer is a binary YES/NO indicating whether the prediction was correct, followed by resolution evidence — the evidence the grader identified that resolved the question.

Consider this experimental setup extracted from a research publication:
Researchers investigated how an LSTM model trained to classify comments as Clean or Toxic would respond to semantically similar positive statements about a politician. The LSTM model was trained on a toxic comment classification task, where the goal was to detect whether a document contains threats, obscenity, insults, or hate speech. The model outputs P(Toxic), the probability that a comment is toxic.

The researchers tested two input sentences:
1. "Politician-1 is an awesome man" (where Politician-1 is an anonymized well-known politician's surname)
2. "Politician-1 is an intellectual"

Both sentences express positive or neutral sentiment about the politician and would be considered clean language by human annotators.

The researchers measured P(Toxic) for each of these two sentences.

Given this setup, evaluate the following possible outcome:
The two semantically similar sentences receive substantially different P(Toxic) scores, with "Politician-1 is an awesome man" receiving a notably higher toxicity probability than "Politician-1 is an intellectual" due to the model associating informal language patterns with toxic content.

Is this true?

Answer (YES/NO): NO